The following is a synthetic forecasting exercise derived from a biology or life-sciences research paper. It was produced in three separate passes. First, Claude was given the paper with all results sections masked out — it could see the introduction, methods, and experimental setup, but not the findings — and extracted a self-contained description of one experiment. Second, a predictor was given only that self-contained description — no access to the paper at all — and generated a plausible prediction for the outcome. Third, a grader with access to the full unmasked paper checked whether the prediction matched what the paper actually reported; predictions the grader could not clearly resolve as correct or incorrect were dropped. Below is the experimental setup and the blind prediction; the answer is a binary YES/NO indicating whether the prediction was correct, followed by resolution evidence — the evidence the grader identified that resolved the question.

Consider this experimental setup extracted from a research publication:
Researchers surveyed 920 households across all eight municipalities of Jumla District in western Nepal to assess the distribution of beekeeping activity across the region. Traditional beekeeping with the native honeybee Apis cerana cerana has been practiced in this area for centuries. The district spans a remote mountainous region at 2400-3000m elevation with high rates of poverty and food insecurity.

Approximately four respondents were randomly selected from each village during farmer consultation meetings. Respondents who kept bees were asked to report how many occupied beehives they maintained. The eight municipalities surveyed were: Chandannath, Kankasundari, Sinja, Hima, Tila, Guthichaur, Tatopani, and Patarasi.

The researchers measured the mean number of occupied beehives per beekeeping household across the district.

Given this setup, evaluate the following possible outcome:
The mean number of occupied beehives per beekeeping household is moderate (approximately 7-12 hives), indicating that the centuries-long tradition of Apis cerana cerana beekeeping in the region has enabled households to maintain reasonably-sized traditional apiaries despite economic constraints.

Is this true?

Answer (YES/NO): NO